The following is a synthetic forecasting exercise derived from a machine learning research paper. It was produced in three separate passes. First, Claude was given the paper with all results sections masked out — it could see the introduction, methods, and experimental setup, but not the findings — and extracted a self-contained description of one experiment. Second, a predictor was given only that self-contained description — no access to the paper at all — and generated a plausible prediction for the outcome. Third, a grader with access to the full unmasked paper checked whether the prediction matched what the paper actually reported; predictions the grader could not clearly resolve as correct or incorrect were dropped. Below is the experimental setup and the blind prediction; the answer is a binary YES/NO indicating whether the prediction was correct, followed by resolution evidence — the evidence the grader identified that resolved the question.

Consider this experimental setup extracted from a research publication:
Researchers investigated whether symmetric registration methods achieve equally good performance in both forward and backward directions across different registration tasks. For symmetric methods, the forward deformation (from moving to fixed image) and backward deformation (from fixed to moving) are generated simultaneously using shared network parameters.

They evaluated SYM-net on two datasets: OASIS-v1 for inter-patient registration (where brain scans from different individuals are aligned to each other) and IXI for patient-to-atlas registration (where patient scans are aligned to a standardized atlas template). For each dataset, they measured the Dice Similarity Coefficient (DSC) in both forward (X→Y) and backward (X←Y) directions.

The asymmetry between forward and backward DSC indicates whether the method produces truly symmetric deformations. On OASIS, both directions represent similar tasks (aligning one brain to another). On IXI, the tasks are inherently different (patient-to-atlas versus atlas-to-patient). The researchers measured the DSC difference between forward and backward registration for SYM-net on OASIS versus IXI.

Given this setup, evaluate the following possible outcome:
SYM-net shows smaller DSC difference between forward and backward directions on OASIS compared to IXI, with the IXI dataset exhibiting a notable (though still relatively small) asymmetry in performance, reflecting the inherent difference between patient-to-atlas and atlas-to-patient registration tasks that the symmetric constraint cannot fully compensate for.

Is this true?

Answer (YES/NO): YES